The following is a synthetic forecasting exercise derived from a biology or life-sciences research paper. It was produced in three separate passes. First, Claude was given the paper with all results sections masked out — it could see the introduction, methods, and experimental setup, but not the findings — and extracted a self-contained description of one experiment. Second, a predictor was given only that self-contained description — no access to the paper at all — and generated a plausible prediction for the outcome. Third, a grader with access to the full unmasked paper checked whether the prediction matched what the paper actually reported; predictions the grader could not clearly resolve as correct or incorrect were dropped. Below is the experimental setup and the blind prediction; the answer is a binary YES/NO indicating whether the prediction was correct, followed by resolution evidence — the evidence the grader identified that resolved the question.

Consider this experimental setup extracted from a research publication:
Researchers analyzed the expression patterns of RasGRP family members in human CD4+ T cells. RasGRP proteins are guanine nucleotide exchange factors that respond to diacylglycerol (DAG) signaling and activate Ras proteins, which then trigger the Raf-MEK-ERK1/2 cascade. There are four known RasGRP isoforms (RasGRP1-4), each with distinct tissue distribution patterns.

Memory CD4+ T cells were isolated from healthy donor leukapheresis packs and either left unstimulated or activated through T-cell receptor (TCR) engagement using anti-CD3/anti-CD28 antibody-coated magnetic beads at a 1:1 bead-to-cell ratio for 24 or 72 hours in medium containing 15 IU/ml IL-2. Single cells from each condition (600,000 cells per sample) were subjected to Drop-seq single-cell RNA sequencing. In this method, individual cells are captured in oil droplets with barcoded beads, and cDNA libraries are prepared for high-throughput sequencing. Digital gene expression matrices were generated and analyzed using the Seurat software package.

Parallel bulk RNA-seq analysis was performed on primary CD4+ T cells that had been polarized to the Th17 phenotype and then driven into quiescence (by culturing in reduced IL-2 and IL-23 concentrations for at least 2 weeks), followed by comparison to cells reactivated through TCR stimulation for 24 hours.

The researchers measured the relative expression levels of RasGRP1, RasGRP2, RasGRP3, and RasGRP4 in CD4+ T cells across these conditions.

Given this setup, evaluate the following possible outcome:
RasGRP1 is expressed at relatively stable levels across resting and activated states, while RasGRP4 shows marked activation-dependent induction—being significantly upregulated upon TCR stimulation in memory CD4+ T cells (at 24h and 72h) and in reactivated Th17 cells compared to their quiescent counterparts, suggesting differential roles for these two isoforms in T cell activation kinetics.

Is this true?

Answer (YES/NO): NO